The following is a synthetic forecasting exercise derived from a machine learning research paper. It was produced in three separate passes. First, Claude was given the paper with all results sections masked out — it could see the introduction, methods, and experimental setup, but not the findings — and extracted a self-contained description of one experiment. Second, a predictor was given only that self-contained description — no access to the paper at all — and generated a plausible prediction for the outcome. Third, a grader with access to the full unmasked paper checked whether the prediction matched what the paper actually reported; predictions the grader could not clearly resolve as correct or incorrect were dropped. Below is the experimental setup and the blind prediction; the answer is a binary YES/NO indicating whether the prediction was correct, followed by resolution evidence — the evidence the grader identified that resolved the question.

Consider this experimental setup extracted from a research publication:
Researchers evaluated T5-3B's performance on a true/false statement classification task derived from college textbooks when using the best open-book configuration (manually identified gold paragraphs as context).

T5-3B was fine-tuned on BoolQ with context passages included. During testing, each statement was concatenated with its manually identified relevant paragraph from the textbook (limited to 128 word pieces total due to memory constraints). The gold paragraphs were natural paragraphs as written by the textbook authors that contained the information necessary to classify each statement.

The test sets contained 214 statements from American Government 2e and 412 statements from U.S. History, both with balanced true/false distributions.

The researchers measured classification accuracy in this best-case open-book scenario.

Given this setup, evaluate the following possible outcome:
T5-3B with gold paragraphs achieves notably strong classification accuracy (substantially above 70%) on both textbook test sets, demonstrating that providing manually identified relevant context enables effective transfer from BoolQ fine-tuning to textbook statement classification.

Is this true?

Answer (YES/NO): NO